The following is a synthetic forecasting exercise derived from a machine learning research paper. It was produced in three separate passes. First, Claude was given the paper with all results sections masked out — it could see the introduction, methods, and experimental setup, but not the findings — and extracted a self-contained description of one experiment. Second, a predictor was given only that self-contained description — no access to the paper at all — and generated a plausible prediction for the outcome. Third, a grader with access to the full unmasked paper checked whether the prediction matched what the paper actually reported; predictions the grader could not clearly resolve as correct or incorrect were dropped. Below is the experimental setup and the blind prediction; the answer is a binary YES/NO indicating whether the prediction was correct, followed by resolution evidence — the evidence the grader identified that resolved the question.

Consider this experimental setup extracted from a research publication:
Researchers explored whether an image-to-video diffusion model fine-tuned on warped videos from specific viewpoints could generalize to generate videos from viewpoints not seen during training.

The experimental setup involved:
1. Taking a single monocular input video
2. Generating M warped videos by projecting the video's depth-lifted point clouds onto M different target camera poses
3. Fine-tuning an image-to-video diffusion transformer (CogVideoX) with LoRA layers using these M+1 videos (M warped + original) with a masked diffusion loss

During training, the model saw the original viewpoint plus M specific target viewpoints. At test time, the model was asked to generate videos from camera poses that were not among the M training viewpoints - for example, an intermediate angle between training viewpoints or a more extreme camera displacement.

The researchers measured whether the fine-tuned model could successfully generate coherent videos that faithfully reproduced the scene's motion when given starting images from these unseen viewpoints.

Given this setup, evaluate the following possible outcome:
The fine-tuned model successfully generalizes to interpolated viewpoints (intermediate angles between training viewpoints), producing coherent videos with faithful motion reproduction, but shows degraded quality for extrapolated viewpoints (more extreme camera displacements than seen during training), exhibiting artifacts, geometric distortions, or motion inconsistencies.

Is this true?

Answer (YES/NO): NO